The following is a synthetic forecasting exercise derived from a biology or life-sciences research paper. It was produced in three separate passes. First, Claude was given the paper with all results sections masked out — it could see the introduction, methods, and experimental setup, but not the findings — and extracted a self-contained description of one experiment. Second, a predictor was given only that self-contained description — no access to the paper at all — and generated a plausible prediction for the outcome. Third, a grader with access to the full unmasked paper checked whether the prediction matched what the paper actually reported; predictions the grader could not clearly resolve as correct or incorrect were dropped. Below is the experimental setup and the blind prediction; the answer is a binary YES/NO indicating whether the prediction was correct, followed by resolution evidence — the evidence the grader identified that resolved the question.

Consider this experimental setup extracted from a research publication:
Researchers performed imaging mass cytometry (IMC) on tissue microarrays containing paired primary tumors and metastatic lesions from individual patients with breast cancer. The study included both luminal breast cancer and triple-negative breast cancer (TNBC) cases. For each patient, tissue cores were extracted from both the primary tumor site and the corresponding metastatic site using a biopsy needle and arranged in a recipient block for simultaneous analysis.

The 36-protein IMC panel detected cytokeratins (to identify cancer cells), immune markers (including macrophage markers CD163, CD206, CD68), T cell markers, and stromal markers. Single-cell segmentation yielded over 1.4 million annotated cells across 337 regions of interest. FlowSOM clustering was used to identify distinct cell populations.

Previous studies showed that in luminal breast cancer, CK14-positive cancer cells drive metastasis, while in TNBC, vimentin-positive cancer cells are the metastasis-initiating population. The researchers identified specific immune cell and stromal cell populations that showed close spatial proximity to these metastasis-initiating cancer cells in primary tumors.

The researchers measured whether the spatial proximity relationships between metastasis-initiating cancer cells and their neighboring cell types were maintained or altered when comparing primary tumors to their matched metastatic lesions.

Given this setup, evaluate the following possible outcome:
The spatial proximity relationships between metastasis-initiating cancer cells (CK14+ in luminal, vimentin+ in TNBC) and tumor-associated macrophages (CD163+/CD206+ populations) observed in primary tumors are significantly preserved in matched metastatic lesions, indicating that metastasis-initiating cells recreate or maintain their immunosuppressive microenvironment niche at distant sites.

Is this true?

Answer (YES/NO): YES